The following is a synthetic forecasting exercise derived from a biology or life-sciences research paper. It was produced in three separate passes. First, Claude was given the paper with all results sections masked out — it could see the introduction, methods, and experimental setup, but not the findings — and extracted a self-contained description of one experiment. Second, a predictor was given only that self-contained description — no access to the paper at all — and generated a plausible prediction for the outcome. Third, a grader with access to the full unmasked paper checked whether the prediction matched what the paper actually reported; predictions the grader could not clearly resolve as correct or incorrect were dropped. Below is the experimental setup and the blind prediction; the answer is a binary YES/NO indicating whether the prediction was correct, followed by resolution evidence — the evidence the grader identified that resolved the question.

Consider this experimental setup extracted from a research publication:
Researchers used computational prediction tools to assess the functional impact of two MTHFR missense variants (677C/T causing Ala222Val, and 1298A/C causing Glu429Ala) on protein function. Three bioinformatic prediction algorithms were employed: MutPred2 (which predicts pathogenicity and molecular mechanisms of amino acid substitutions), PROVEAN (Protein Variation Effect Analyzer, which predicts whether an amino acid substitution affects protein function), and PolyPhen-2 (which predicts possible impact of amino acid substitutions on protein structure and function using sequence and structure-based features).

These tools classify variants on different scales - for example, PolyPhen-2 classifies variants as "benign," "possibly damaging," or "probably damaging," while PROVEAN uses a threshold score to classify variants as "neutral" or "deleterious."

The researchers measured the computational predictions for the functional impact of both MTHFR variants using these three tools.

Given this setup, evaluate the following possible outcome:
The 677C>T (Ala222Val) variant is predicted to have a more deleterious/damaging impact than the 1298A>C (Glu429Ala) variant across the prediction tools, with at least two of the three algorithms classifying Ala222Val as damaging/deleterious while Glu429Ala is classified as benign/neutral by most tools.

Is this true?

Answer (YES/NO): YES